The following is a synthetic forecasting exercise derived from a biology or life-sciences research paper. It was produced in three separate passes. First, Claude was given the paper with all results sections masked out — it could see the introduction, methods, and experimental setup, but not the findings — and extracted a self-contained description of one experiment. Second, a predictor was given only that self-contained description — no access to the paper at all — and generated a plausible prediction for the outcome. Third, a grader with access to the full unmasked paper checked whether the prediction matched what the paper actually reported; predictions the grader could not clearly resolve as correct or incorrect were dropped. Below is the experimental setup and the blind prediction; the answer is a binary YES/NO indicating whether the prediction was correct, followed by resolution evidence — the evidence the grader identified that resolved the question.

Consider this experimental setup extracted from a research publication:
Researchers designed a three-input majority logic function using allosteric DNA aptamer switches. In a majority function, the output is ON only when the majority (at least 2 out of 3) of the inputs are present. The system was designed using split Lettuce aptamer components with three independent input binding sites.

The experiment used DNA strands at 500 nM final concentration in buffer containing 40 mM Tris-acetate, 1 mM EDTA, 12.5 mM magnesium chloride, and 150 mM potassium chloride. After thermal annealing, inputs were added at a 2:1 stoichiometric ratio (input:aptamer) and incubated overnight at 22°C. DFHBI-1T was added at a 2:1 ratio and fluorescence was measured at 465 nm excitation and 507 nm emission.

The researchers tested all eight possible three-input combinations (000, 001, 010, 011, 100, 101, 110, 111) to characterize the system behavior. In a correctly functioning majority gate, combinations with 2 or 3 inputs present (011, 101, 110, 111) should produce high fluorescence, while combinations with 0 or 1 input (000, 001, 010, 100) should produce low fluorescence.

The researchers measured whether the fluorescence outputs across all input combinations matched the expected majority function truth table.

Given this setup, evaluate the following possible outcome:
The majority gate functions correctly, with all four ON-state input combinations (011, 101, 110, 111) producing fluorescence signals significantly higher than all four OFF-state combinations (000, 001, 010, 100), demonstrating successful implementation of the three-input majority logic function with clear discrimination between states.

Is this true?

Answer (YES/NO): YES